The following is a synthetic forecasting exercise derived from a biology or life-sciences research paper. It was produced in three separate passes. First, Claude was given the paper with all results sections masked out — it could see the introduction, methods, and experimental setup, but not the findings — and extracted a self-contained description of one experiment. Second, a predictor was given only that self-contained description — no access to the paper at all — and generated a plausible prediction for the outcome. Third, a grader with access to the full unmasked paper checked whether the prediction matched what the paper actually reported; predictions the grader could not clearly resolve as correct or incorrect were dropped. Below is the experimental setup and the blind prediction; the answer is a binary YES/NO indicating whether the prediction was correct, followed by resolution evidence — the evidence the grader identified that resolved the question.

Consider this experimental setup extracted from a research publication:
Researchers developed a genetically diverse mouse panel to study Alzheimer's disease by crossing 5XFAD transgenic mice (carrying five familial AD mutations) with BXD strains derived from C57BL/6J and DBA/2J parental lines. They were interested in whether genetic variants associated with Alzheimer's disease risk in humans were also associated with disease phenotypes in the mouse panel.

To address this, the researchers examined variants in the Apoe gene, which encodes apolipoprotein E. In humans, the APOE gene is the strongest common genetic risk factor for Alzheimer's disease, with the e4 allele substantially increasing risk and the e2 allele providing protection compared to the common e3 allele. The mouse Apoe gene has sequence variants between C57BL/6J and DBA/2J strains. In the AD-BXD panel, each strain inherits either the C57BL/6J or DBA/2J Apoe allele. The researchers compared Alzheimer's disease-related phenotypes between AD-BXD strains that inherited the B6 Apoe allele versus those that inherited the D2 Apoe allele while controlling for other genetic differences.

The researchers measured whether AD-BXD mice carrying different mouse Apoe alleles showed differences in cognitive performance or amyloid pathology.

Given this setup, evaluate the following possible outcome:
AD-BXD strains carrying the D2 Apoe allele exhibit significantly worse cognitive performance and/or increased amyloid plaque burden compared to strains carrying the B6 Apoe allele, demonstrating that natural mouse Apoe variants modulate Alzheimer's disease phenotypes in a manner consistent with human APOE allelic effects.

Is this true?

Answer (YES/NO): YES